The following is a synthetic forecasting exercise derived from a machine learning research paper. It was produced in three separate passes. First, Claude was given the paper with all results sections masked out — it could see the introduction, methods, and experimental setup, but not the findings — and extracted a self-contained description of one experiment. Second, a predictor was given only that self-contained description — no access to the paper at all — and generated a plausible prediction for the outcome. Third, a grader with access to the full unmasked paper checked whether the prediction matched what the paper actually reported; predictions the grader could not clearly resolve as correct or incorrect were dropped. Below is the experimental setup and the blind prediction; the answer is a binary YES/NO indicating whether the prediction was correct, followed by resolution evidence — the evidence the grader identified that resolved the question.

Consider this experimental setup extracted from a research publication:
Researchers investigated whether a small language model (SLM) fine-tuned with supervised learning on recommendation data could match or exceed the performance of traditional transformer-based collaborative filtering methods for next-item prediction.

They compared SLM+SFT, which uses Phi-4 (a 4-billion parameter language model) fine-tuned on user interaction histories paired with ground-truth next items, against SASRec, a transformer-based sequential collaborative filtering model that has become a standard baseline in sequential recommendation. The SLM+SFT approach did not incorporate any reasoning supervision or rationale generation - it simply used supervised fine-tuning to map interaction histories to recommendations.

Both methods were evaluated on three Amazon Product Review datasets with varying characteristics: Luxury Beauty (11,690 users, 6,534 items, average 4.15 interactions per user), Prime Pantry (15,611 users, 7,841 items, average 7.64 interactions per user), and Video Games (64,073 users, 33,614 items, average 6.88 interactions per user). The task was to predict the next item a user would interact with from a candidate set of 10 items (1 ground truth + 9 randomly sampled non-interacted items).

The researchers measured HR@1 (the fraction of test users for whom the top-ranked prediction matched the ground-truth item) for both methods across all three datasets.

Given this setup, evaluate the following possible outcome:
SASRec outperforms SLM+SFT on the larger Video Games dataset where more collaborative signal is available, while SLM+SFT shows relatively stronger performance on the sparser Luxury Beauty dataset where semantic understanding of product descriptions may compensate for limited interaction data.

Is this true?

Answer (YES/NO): NO